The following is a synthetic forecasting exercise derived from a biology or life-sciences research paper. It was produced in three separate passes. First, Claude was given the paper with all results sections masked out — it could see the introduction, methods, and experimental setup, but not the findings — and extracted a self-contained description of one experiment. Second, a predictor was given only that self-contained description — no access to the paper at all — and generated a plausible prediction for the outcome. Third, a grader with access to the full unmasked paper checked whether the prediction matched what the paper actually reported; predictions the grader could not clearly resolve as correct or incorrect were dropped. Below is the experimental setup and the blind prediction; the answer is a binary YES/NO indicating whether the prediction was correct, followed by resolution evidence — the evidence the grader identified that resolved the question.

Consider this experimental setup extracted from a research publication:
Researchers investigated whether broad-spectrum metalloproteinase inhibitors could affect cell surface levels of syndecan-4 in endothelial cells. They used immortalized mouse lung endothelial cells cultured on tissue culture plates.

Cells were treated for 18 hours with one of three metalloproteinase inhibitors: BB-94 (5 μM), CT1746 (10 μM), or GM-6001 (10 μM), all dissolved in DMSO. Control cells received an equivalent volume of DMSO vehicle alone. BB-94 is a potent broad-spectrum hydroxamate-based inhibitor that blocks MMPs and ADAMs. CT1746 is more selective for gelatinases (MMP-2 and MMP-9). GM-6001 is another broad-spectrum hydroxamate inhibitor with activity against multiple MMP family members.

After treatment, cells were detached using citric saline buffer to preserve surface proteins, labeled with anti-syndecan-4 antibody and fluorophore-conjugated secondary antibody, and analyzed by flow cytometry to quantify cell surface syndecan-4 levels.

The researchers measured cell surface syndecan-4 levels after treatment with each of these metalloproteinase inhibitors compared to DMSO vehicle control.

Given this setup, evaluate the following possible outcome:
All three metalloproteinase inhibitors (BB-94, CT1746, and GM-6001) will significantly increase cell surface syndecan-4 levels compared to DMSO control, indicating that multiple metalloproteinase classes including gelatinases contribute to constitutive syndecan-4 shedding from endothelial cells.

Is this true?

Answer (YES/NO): YES